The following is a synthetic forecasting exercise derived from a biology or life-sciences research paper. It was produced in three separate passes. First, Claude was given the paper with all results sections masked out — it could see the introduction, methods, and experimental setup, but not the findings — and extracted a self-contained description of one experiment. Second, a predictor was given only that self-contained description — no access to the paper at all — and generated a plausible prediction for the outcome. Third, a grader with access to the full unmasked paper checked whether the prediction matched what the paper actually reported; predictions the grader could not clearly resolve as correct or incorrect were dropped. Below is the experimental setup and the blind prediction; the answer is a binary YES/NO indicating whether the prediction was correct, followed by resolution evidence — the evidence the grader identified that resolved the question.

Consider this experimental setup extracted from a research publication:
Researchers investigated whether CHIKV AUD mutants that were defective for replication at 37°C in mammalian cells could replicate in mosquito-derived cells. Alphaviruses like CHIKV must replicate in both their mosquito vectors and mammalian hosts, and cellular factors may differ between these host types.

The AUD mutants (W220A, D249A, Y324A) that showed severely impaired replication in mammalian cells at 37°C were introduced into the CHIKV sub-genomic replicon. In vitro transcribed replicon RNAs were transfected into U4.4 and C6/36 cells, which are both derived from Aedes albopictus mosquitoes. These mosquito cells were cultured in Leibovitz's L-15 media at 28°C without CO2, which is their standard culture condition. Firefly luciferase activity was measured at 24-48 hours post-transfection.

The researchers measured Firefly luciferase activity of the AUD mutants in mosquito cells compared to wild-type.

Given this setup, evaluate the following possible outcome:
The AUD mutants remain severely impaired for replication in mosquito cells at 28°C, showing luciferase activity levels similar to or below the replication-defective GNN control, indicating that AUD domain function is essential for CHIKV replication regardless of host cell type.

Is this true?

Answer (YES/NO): NO